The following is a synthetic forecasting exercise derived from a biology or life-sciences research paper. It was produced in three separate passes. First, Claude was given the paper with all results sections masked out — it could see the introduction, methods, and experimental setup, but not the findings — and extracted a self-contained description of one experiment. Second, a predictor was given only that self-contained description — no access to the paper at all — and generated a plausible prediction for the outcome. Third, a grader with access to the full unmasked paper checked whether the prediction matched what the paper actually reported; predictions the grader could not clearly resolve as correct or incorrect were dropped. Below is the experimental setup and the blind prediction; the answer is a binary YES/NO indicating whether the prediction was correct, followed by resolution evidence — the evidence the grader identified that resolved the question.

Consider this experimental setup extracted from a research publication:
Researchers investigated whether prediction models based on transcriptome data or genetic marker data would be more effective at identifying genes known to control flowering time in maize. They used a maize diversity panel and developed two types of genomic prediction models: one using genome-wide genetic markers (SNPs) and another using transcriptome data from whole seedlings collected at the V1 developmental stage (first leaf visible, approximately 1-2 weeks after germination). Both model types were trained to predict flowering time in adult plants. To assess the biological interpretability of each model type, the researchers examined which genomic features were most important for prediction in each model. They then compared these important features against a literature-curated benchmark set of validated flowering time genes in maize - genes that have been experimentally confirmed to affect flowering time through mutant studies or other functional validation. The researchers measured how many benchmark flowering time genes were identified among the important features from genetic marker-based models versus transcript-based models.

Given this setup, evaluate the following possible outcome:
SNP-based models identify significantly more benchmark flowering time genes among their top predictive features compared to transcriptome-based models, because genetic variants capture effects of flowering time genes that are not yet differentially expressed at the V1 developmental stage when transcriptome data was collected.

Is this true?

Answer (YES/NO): NO